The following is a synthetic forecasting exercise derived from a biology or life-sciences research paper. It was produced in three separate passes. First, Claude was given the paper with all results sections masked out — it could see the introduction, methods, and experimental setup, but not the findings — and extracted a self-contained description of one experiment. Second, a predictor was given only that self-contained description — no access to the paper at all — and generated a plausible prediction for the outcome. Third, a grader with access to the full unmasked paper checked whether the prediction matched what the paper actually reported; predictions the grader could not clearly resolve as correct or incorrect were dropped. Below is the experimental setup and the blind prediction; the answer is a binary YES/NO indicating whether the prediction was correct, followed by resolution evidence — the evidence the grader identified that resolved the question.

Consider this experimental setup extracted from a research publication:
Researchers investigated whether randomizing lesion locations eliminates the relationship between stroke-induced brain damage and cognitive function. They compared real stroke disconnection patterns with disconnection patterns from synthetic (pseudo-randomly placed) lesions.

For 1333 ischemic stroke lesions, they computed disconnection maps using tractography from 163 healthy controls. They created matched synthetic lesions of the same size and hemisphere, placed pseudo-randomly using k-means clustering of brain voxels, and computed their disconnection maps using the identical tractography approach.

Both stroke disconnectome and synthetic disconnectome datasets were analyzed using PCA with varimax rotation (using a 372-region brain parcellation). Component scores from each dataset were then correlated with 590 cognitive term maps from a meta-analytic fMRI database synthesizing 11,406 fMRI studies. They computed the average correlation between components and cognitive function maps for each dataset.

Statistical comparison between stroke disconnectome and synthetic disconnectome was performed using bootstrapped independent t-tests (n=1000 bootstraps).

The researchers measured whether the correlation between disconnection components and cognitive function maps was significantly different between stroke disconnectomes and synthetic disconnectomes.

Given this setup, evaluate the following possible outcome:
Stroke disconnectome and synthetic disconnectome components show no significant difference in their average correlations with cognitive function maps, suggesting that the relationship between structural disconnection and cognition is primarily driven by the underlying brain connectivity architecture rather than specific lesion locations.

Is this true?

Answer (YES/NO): NO